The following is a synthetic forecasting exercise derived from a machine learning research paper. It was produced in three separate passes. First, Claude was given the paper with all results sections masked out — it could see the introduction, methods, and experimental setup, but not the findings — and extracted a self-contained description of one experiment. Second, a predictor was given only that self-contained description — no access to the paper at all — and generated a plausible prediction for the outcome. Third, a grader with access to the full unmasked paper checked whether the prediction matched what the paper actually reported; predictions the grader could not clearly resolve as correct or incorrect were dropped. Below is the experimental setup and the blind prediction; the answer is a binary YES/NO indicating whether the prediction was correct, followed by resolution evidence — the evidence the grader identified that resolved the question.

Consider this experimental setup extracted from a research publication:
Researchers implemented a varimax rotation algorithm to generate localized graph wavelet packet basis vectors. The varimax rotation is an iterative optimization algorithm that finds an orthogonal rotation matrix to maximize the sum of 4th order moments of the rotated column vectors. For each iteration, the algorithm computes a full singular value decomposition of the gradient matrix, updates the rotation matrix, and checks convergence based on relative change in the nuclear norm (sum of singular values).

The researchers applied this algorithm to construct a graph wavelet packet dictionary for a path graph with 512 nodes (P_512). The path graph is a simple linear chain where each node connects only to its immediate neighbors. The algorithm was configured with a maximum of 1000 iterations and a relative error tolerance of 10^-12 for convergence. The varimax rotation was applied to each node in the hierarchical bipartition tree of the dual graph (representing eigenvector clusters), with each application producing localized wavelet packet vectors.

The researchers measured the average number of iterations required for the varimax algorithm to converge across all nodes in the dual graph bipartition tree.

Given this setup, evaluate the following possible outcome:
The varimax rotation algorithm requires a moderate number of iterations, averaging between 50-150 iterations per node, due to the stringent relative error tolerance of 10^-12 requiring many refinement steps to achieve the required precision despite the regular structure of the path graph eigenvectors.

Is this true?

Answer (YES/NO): YES